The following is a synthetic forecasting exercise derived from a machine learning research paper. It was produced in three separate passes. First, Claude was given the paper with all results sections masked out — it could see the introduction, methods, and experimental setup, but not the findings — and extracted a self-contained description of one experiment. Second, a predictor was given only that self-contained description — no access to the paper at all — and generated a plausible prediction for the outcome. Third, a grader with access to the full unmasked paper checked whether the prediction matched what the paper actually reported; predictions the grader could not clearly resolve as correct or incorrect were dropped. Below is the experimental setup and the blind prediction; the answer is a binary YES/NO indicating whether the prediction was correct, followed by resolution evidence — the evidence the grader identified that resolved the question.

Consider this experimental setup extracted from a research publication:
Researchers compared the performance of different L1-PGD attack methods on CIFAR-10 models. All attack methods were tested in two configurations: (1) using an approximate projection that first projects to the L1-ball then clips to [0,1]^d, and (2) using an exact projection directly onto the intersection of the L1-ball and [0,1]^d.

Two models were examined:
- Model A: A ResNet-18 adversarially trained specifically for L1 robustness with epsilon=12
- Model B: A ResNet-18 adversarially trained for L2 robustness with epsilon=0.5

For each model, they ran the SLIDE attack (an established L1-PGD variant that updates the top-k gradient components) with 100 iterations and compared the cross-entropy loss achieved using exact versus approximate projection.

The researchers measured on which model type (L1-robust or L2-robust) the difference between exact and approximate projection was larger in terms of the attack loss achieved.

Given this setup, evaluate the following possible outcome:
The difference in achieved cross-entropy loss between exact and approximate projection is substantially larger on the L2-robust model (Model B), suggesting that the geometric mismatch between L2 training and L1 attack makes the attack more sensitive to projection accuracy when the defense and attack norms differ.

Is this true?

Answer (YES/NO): YES